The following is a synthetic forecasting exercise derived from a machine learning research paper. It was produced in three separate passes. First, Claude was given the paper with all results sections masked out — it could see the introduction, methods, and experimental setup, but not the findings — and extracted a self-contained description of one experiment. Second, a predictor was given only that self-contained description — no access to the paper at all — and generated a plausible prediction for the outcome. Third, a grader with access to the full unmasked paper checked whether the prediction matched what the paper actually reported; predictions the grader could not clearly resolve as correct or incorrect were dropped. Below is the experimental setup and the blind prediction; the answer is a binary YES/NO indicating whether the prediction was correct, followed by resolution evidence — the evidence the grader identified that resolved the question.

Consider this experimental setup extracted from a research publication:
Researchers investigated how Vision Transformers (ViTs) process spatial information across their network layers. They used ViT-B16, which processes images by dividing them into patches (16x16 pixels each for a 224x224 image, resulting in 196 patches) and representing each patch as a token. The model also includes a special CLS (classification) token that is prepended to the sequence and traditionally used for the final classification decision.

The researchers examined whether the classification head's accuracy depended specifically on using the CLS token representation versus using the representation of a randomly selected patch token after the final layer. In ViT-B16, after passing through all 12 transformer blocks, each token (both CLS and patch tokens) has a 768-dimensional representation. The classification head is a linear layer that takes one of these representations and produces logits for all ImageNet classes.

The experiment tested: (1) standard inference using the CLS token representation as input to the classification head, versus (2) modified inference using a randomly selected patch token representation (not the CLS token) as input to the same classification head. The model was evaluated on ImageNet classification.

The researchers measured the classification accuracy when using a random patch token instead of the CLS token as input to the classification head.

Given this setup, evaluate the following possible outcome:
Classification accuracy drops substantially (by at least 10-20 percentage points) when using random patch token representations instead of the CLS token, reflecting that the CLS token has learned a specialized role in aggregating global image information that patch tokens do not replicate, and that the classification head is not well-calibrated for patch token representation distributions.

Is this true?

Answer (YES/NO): NO